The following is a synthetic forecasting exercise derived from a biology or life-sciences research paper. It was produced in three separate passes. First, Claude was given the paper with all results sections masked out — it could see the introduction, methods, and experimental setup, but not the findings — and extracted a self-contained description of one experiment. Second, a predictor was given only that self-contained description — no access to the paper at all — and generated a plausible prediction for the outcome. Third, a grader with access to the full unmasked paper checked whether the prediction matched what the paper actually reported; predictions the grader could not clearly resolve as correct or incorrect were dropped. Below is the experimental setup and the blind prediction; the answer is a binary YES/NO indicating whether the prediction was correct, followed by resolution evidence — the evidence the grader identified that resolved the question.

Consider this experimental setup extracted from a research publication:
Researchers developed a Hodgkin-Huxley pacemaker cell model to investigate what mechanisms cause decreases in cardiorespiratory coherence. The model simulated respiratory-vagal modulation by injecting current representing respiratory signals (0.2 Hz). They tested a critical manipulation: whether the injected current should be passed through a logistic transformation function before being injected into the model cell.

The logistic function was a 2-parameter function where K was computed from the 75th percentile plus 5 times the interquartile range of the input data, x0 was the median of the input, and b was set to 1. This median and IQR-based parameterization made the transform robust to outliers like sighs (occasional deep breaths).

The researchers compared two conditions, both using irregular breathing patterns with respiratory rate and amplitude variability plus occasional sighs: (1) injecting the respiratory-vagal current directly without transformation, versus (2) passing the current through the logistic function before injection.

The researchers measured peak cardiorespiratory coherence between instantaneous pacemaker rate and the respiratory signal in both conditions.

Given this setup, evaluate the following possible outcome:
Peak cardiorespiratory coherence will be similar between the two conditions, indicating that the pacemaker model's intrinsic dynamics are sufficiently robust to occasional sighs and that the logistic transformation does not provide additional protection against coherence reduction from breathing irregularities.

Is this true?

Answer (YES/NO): NO